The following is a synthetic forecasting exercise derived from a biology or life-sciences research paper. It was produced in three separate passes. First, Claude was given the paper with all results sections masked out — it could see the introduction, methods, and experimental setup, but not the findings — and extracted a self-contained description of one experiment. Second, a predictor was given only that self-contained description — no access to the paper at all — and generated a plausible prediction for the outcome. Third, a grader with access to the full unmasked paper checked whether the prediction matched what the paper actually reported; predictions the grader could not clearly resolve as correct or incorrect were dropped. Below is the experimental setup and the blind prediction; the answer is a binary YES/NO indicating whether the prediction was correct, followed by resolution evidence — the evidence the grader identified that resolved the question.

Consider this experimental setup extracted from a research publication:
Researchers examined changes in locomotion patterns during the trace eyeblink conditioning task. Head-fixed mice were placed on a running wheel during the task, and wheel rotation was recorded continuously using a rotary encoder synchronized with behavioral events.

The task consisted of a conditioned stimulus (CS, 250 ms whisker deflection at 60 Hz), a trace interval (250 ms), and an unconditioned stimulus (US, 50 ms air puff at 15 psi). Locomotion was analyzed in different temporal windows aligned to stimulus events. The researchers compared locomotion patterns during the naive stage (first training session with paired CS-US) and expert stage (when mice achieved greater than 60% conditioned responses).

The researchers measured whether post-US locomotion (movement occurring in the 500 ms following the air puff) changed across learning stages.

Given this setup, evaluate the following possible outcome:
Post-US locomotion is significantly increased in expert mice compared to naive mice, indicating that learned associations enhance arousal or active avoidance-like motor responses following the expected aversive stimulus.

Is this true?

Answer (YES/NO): NO